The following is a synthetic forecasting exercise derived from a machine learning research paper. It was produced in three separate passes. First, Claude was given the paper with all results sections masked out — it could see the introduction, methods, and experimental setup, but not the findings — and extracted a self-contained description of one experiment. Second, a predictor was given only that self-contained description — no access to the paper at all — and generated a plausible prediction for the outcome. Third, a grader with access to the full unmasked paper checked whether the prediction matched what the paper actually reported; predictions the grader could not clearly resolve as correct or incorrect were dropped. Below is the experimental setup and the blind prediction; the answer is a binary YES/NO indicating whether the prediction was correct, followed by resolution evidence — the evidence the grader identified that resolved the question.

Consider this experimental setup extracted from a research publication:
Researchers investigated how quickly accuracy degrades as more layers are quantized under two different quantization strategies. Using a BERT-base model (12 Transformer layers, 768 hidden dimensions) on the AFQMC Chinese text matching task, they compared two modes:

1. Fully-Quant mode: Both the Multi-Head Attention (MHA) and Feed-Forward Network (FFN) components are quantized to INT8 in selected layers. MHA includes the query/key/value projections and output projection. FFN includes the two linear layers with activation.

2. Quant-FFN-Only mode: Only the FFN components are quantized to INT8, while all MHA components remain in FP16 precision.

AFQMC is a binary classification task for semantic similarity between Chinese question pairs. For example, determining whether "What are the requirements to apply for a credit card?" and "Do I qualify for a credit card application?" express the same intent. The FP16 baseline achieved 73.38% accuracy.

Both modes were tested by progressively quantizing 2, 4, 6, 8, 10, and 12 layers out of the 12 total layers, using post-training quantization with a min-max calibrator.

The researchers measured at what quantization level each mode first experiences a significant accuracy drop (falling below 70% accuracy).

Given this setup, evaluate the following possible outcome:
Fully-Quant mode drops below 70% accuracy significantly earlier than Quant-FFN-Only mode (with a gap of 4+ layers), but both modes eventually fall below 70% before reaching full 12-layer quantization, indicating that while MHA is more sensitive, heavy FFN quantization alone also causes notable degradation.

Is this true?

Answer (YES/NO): YES